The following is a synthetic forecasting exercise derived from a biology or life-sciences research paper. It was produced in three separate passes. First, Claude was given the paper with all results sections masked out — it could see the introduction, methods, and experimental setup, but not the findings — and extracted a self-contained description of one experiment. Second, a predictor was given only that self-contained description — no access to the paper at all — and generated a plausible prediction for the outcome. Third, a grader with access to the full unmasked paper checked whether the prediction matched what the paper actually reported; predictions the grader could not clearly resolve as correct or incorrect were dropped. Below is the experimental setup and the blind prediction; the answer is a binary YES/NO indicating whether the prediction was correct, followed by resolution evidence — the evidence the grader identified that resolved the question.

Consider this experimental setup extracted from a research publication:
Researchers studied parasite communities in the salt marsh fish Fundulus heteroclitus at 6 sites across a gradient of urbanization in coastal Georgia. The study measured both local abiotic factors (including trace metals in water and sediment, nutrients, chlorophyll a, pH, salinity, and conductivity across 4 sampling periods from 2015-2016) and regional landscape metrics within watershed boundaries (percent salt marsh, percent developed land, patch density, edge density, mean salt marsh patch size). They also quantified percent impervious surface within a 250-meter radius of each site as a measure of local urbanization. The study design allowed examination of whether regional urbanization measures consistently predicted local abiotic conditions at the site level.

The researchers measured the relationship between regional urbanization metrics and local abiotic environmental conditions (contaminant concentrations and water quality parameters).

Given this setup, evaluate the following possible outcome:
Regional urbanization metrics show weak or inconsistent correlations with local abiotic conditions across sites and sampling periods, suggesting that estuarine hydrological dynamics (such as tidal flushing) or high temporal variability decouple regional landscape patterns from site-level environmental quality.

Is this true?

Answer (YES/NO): YES